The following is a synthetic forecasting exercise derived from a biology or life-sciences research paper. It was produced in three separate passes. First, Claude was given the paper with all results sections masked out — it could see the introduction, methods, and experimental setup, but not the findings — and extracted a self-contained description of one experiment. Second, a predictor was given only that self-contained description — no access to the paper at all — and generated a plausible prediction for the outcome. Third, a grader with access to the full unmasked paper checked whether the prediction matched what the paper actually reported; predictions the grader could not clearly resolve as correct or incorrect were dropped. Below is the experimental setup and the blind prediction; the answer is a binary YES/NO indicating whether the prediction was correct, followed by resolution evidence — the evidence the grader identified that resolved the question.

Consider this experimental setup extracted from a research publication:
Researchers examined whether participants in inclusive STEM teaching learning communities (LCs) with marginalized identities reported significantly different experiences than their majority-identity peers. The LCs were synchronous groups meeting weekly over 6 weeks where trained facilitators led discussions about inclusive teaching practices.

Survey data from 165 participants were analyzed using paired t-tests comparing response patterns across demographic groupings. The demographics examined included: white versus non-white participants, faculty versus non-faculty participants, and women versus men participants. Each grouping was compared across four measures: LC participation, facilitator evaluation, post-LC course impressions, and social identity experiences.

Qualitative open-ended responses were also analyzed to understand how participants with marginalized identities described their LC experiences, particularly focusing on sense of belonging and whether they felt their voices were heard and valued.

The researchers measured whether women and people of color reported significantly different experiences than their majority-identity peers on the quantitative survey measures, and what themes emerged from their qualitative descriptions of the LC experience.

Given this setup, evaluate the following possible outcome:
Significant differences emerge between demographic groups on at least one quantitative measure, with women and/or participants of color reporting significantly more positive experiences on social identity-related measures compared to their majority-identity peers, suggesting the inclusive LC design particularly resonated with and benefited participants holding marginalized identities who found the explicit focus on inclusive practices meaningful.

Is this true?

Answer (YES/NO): NO